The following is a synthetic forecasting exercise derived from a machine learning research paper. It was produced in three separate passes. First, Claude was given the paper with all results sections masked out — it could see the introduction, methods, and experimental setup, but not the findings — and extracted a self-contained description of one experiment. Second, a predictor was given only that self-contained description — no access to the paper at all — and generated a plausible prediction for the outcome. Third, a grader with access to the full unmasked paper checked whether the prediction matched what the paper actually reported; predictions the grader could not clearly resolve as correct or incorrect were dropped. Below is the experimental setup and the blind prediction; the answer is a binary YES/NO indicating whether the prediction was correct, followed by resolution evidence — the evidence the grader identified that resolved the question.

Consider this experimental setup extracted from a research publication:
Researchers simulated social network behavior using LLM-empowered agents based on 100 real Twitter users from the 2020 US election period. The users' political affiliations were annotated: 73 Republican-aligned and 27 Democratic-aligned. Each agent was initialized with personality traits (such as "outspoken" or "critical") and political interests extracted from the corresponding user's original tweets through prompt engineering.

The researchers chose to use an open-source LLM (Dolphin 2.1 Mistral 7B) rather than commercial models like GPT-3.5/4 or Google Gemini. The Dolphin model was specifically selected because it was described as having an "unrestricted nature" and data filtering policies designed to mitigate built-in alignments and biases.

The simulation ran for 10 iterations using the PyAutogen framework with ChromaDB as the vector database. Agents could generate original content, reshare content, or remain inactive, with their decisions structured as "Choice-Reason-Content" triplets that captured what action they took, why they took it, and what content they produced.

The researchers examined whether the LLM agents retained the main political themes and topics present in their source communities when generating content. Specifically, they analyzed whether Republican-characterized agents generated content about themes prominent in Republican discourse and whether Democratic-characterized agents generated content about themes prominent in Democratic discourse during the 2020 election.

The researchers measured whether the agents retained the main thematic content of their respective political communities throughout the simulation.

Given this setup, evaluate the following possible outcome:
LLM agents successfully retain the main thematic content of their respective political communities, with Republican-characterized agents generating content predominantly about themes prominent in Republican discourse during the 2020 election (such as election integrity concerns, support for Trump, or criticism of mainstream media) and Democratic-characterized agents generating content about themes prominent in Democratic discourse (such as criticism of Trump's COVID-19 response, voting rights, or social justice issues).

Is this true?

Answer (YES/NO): YES